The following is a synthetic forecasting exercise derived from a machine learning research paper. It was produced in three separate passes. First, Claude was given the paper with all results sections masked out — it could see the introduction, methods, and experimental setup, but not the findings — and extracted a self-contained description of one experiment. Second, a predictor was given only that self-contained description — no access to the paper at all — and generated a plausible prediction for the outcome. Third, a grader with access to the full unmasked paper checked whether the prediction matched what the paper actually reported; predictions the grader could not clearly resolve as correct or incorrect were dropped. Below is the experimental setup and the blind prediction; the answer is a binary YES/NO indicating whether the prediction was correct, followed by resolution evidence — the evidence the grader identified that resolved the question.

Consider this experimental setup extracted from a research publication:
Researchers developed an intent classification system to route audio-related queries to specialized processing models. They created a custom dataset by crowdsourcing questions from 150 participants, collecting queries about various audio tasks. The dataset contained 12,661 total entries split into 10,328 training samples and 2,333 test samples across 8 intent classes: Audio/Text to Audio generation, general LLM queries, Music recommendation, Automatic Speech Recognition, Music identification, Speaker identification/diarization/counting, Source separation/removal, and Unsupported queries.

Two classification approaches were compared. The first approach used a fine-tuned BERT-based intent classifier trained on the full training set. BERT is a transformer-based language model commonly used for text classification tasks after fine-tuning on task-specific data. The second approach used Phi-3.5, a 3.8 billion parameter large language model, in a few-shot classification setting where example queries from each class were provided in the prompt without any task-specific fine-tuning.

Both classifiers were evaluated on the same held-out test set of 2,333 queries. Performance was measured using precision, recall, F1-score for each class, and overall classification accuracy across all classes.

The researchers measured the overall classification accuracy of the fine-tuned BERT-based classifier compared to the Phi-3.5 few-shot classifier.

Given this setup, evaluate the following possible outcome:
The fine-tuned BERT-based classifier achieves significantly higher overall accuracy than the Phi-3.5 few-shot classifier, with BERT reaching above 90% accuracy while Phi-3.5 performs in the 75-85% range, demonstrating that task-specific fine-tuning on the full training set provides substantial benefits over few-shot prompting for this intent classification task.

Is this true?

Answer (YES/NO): NO